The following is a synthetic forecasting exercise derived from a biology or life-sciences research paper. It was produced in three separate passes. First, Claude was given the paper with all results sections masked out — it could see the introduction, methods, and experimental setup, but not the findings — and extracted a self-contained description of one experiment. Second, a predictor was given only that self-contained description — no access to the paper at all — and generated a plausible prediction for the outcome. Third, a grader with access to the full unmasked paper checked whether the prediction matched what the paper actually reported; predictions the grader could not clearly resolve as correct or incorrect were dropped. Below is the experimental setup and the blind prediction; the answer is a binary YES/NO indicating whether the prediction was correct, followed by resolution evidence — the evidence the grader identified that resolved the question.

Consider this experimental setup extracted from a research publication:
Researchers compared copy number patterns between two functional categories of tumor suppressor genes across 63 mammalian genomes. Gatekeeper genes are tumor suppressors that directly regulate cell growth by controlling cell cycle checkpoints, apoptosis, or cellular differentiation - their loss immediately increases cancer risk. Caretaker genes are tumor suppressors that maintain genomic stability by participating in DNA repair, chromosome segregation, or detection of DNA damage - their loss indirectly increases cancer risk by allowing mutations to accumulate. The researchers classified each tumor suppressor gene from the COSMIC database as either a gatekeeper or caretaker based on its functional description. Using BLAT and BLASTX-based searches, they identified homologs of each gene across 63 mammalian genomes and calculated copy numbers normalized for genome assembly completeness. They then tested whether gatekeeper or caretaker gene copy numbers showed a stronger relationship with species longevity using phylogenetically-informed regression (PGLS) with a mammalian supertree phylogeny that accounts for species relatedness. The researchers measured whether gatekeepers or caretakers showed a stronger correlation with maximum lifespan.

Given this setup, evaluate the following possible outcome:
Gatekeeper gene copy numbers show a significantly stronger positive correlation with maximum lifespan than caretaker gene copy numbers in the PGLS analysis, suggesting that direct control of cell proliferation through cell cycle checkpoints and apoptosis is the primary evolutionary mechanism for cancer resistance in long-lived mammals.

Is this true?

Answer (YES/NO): NO